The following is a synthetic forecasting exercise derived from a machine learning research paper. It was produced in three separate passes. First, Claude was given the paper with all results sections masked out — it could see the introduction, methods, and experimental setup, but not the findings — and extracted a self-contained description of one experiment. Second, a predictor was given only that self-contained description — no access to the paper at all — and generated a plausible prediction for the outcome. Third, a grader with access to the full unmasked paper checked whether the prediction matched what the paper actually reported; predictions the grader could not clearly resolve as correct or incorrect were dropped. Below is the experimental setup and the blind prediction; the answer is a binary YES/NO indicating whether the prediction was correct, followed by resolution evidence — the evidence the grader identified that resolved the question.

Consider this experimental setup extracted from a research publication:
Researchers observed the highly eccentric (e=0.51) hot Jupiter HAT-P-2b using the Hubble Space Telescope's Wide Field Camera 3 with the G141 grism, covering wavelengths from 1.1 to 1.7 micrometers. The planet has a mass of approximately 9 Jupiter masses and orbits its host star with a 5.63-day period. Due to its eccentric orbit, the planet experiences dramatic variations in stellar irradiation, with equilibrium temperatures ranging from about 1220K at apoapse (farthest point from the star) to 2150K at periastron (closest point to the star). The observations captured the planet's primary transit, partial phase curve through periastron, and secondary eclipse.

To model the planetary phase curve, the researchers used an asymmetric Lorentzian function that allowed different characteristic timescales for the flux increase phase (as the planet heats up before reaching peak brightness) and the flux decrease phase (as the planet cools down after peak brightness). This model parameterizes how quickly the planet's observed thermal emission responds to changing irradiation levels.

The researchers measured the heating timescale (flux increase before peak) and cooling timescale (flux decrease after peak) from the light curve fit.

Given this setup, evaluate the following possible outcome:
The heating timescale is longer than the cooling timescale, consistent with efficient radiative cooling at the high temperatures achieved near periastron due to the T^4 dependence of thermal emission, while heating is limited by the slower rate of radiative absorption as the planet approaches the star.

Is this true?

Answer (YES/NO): YES